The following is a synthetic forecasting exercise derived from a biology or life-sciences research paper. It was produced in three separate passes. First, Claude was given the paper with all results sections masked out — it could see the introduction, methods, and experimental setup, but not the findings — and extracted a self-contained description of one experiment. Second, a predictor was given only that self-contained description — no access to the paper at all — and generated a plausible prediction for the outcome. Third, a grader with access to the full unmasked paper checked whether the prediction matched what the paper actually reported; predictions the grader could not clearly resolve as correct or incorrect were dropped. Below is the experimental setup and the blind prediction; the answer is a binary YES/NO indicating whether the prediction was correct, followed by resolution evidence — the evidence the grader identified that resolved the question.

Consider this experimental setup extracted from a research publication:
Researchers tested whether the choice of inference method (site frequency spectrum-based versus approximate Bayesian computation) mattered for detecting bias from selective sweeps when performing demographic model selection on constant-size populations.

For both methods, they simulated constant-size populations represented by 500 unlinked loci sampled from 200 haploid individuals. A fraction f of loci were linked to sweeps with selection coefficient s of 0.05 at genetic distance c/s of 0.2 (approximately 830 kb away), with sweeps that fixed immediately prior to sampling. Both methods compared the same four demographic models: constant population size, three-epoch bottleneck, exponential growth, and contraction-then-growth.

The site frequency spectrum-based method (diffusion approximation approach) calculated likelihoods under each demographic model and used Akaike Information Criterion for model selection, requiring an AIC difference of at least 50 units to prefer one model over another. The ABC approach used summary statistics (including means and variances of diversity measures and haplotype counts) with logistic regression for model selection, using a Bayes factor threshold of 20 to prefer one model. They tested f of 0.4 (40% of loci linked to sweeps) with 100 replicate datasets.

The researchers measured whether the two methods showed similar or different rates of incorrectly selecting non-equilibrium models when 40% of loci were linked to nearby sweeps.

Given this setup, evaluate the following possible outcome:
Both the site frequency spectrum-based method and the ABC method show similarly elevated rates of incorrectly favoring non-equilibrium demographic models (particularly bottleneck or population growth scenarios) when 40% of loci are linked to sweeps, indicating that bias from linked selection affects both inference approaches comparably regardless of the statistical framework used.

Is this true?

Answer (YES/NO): NO